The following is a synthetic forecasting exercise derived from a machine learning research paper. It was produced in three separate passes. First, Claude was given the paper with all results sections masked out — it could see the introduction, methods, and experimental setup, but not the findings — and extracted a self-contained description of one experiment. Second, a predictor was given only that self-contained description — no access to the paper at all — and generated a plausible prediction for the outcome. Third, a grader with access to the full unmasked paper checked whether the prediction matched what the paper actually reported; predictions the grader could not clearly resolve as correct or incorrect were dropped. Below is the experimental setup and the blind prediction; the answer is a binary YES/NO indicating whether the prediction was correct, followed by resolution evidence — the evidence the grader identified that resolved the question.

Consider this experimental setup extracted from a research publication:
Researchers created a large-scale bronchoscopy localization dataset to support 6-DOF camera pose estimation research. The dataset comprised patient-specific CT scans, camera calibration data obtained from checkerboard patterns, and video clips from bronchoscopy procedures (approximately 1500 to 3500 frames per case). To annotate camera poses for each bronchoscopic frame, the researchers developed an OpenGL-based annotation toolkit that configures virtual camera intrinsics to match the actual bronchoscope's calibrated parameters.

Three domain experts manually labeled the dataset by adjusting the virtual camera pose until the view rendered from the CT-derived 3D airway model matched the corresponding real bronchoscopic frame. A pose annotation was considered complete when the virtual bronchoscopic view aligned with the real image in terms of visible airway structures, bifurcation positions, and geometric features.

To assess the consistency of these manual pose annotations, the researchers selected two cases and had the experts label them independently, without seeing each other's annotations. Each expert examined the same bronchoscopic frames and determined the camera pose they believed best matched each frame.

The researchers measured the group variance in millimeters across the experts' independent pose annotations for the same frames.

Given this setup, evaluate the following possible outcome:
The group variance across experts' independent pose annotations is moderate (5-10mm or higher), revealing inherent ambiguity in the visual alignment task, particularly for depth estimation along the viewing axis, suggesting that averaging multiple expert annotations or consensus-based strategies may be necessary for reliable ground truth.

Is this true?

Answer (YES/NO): NO